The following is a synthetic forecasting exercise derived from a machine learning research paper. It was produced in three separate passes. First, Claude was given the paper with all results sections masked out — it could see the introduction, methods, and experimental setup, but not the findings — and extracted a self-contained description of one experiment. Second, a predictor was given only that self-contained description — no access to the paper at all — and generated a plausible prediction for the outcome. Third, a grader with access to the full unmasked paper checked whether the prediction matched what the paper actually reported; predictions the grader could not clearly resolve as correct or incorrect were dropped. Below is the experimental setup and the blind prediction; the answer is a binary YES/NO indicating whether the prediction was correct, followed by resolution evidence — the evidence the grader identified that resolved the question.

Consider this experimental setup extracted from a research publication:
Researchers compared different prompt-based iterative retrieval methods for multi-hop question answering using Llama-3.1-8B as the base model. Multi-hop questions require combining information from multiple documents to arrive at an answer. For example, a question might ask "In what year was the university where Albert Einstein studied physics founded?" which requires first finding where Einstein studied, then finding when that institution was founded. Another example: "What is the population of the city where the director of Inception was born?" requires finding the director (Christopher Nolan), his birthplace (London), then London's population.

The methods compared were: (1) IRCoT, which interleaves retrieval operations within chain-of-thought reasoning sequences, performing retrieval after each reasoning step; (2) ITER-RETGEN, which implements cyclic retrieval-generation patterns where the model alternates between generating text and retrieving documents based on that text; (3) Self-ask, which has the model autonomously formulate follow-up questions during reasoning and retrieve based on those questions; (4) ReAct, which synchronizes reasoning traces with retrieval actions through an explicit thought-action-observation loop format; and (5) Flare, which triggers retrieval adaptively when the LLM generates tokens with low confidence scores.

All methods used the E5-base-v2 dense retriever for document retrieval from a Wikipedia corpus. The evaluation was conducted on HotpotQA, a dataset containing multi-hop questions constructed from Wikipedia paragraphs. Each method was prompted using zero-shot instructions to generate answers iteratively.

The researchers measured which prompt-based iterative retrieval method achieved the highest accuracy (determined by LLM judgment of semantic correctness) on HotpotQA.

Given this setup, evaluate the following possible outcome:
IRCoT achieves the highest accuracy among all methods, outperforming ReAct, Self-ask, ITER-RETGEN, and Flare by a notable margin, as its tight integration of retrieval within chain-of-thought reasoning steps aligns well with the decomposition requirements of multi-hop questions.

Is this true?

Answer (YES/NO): YES